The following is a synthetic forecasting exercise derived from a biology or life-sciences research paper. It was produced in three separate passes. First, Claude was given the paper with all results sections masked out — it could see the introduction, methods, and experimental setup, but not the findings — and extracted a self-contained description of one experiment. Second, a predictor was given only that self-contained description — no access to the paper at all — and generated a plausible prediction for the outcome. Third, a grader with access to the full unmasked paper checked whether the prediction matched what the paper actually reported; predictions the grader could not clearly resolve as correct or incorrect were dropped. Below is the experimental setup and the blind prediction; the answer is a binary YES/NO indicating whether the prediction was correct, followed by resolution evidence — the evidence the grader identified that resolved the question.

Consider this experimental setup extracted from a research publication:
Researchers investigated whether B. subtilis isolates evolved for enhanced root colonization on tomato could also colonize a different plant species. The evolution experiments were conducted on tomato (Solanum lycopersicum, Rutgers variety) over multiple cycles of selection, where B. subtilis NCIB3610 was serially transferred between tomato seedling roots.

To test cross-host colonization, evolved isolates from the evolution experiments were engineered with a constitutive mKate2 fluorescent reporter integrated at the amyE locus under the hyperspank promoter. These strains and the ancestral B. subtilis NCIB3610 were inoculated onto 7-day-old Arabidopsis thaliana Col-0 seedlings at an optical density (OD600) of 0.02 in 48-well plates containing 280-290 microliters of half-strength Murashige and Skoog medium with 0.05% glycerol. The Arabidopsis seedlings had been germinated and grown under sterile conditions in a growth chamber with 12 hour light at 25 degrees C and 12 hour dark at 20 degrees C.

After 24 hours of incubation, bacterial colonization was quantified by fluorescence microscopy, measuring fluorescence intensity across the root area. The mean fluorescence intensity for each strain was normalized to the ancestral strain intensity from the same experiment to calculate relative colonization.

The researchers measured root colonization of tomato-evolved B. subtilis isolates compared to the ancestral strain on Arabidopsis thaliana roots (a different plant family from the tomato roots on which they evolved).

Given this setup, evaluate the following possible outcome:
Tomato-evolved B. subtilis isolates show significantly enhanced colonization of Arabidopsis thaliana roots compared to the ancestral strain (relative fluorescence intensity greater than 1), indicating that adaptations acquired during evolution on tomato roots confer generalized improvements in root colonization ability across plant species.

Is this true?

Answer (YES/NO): NO